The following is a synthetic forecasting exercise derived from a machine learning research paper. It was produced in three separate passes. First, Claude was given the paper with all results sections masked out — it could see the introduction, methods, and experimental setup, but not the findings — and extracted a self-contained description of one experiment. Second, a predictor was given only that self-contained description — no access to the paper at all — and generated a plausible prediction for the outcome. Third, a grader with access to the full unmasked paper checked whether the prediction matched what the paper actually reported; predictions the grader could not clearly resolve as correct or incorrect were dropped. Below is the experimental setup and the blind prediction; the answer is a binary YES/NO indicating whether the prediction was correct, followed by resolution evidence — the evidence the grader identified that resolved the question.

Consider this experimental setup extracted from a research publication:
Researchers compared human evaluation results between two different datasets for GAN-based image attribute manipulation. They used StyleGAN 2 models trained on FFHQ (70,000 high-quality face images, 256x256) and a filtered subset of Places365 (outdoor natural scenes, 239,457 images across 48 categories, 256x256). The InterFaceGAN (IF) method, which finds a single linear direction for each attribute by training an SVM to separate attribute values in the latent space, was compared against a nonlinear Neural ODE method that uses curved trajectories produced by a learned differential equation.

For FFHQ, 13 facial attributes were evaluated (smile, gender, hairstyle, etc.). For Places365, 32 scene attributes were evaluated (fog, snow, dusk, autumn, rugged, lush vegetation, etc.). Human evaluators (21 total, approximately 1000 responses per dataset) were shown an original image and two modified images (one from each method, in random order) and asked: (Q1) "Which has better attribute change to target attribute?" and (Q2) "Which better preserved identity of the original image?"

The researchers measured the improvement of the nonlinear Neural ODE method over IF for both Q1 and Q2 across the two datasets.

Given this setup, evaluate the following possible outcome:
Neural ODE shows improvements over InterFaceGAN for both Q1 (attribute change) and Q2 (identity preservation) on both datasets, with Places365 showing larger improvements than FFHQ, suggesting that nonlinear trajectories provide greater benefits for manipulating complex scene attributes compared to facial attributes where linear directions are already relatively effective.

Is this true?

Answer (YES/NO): NO